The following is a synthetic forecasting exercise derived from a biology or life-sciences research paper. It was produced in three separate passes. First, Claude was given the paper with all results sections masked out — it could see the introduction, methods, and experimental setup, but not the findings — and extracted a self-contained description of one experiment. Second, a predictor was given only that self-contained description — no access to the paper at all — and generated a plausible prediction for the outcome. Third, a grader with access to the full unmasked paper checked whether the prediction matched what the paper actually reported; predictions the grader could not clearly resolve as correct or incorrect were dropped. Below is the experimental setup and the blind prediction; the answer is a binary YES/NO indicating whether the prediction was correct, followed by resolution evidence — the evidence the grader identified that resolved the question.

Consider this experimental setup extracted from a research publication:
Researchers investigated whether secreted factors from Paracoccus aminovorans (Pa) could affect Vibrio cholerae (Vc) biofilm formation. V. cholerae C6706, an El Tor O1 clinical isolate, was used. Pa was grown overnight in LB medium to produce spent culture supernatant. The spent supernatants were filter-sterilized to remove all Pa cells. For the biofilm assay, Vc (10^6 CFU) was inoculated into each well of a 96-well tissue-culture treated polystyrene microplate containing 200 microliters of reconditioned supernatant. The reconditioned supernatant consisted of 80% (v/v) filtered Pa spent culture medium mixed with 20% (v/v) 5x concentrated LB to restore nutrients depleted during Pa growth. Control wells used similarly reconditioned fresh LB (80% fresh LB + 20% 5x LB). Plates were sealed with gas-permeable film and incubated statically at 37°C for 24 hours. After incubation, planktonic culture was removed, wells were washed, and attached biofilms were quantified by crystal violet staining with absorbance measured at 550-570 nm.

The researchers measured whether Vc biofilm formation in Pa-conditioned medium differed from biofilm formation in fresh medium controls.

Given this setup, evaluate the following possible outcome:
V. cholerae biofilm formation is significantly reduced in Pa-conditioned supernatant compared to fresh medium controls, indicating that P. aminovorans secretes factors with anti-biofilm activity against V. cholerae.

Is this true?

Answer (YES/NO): NO